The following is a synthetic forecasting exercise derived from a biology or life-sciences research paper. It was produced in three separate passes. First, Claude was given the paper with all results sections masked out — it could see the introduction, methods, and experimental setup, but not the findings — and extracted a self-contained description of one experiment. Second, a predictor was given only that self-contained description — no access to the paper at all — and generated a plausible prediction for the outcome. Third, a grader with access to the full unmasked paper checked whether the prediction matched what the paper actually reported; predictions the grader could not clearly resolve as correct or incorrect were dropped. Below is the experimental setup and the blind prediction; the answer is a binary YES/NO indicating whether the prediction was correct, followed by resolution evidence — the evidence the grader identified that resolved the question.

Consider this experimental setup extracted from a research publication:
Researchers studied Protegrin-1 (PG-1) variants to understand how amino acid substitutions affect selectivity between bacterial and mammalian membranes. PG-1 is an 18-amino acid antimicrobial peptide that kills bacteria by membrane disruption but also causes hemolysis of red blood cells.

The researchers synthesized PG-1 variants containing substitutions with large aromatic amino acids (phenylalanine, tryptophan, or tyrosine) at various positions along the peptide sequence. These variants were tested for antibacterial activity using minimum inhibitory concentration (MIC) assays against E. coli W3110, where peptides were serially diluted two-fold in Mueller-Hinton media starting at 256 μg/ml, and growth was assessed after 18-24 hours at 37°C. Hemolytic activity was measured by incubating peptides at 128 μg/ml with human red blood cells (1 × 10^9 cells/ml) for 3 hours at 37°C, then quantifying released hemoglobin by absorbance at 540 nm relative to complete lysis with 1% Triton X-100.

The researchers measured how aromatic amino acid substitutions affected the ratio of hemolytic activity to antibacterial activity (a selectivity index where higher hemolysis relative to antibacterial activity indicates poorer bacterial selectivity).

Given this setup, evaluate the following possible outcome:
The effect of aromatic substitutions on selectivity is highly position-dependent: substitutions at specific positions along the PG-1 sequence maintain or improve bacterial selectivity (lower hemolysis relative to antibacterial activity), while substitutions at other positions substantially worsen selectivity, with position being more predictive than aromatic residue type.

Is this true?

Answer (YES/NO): NO